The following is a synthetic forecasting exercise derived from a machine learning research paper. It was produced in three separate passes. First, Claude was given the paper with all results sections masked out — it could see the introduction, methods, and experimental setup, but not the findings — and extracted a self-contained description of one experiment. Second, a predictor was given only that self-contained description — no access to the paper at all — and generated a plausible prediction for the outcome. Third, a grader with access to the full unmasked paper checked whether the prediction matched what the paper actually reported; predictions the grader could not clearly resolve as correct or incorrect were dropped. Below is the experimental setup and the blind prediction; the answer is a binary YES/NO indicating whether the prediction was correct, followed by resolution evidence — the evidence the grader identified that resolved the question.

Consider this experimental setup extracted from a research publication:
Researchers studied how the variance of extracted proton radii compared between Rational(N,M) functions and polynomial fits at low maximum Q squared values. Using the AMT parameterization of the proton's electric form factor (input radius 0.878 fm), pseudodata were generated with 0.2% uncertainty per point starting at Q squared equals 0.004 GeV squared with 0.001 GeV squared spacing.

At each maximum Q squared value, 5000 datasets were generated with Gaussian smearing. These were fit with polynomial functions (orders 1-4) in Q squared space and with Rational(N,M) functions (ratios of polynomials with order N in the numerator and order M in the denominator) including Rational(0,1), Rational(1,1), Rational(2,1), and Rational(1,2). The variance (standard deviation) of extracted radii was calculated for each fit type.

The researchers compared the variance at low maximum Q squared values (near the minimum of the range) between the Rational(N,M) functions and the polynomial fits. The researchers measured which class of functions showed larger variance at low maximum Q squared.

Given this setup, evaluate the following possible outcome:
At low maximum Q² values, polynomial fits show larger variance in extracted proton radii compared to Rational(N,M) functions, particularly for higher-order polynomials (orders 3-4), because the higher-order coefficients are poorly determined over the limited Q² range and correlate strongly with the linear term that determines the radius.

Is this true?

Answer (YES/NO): NO